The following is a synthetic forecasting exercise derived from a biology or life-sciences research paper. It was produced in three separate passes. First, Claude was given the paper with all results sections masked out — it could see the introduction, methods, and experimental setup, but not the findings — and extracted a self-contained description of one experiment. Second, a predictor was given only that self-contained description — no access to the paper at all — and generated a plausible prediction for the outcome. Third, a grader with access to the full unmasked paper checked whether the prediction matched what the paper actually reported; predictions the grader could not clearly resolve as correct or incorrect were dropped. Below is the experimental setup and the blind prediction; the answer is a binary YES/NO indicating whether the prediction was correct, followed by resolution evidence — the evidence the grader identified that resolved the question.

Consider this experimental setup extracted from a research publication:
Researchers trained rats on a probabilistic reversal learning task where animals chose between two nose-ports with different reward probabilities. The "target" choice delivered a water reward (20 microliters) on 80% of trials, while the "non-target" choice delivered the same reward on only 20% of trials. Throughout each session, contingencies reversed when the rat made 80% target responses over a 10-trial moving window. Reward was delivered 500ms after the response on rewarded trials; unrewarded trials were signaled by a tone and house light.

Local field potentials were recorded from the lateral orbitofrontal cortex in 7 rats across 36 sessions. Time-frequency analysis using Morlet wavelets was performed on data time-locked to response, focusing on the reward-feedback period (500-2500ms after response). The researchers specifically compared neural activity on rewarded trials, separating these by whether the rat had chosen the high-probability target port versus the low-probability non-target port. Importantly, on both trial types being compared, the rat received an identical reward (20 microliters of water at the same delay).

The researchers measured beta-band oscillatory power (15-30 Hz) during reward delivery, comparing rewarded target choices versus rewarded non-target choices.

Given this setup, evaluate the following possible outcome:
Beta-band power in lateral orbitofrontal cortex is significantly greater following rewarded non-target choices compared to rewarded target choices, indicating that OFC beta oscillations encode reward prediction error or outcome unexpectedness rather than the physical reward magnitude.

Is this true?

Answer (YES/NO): NO